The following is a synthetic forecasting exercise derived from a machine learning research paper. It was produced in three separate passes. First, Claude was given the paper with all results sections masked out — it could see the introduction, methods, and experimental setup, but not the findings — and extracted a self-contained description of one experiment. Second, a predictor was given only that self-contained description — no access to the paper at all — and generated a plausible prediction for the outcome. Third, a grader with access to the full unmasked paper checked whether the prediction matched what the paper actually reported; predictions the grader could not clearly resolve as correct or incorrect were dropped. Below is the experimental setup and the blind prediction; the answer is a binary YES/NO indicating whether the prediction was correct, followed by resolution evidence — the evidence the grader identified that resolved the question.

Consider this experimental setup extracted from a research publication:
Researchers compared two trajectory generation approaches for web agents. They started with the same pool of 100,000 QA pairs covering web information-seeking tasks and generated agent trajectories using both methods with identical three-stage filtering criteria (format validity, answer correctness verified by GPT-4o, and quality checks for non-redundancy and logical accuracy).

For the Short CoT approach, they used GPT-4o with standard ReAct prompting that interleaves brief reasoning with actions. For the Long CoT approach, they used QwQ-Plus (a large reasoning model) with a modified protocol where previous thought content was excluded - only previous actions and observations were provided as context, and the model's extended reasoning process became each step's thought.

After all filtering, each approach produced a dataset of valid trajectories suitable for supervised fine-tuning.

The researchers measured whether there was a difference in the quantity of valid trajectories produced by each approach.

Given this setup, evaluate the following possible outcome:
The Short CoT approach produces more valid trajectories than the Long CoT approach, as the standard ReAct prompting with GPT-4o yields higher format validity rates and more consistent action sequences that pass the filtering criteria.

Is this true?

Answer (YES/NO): YES